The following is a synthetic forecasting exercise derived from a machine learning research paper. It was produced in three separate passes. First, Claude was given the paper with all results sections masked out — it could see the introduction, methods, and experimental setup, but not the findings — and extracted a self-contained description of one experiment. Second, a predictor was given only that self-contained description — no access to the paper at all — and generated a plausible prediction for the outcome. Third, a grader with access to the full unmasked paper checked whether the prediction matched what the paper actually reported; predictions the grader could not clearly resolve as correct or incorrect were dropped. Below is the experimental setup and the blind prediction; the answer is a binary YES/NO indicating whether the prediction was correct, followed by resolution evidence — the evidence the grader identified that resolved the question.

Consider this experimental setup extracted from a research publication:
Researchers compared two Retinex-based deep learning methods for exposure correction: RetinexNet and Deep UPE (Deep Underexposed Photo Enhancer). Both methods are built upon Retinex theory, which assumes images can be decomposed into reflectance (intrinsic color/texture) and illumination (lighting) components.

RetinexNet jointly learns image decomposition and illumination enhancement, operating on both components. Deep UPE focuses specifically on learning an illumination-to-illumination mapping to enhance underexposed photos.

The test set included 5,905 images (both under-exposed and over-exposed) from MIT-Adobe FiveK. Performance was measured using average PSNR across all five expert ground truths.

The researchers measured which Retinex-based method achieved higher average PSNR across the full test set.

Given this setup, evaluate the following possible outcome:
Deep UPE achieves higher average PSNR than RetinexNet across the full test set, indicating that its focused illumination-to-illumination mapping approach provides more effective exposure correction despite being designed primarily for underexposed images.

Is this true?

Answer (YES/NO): YES